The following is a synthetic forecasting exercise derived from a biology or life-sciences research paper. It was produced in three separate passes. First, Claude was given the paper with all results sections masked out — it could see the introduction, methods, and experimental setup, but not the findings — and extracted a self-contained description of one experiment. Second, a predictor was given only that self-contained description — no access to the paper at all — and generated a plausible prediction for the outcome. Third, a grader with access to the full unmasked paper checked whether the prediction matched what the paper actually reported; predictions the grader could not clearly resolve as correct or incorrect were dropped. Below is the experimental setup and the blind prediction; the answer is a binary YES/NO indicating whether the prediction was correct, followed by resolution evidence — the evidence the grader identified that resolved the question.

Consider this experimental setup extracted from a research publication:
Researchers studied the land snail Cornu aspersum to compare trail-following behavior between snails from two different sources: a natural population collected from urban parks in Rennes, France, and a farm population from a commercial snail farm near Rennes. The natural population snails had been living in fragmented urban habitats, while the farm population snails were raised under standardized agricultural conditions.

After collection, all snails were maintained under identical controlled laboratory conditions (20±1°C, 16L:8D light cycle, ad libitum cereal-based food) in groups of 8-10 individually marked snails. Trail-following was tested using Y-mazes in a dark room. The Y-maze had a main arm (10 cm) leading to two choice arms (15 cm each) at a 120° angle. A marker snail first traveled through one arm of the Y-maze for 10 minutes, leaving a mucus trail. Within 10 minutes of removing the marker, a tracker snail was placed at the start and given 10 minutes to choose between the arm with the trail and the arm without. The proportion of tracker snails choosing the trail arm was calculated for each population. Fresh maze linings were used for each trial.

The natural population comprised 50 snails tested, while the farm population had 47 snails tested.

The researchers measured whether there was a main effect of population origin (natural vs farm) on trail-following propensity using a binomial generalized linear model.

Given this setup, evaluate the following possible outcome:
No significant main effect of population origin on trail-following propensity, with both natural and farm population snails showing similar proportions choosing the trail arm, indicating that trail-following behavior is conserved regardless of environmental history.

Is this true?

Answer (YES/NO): YES